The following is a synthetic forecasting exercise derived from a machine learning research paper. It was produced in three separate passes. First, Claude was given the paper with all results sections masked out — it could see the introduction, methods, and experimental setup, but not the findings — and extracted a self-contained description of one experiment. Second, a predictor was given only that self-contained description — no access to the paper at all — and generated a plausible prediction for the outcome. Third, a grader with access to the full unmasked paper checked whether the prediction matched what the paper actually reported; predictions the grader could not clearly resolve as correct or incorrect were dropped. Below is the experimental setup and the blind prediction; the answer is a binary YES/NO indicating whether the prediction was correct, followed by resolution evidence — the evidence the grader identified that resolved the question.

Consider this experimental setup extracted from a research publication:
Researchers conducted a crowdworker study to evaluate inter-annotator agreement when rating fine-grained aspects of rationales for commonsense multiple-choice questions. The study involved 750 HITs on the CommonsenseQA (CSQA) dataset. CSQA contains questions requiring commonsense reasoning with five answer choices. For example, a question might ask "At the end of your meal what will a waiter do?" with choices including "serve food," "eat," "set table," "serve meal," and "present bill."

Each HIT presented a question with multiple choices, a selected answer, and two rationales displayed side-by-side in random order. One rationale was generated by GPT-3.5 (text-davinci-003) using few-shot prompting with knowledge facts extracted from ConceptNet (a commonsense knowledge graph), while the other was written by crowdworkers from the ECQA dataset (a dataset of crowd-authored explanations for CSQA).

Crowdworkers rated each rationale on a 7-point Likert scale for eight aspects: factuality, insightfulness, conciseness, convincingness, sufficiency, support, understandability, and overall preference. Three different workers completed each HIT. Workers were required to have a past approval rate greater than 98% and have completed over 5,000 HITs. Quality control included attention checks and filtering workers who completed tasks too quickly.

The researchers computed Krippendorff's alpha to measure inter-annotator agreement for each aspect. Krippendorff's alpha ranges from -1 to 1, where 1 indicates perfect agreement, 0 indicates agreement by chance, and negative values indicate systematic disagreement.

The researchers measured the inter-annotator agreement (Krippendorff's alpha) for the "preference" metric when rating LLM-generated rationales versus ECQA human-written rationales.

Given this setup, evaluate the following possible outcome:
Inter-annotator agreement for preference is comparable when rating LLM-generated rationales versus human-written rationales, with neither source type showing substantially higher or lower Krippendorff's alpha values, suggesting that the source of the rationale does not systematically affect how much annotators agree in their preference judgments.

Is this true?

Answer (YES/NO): YES